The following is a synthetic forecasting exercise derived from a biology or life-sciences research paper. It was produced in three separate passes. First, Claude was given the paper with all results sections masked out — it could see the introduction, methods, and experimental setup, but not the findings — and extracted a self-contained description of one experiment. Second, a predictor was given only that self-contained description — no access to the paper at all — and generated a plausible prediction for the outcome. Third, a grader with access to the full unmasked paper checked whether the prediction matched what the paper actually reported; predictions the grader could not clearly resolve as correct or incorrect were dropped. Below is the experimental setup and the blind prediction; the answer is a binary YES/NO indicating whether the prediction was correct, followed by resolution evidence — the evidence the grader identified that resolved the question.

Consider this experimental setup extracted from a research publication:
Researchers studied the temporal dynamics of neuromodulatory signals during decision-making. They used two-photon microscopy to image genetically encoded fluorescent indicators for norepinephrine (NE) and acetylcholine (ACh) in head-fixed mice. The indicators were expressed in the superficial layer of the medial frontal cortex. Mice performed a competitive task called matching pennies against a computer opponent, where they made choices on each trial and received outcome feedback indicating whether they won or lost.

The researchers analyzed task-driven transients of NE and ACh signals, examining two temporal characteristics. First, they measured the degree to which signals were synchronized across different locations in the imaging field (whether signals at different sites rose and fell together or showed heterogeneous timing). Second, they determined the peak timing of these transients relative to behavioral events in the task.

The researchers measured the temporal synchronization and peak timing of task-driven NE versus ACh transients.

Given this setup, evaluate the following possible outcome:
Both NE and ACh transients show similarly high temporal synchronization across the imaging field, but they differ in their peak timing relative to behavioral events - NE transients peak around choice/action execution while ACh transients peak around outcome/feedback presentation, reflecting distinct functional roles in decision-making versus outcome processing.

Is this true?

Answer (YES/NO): NO